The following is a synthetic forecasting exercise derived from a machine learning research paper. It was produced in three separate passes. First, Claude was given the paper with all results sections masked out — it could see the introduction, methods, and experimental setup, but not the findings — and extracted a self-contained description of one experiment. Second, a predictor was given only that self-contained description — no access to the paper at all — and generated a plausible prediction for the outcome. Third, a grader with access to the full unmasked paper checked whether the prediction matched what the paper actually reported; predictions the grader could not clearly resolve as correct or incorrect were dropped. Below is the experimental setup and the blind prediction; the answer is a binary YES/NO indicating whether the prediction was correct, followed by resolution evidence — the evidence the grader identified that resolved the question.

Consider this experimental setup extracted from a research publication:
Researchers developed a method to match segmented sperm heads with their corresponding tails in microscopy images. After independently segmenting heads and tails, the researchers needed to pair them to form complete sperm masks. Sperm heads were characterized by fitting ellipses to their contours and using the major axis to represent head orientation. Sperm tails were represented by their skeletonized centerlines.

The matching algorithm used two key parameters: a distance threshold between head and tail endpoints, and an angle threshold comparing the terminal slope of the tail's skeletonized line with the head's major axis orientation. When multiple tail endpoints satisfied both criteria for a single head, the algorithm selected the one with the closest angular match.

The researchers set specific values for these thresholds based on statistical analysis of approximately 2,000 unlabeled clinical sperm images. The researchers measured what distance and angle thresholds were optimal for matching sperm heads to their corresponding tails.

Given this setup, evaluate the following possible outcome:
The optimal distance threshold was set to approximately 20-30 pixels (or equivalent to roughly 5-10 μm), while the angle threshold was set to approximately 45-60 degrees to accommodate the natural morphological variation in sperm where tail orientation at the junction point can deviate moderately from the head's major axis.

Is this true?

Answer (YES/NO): YES